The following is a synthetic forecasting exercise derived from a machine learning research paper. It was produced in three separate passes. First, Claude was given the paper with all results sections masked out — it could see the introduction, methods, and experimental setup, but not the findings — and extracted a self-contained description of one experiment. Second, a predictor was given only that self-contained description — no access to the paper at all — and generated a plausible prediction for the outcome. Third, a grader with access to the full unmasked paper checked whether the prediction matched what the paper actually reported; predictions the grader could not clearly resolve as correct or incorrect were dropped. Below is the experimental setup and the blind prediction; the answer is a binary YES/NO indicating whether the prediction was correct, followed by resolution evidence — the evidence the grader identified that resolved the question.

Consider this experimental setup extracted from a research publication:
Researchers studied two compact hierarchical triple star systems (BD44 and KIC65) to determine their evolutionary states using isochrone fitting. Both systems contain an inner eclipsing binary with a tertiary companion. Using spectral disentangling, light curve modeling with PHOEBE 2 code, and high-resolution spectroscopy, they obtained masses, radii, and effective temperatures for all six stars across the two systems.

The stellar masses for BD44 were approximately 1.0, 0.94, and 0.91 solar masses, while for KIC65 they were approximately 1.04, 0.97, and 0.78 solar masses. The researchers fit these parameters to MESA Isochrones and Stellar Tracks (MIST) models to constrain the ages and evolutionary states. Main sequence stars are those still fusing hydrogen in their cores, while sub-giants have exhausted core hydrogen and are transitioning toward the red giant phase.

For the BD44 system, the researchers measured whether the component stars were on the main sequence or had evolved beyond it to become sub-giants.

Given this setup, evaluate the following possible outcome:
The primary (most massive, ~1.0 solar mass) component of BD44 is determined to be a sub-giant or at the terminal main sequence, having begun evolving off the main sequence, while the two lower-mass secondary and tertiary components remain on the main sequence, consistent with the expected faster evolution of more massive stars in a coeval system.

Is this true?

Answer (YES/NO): NO